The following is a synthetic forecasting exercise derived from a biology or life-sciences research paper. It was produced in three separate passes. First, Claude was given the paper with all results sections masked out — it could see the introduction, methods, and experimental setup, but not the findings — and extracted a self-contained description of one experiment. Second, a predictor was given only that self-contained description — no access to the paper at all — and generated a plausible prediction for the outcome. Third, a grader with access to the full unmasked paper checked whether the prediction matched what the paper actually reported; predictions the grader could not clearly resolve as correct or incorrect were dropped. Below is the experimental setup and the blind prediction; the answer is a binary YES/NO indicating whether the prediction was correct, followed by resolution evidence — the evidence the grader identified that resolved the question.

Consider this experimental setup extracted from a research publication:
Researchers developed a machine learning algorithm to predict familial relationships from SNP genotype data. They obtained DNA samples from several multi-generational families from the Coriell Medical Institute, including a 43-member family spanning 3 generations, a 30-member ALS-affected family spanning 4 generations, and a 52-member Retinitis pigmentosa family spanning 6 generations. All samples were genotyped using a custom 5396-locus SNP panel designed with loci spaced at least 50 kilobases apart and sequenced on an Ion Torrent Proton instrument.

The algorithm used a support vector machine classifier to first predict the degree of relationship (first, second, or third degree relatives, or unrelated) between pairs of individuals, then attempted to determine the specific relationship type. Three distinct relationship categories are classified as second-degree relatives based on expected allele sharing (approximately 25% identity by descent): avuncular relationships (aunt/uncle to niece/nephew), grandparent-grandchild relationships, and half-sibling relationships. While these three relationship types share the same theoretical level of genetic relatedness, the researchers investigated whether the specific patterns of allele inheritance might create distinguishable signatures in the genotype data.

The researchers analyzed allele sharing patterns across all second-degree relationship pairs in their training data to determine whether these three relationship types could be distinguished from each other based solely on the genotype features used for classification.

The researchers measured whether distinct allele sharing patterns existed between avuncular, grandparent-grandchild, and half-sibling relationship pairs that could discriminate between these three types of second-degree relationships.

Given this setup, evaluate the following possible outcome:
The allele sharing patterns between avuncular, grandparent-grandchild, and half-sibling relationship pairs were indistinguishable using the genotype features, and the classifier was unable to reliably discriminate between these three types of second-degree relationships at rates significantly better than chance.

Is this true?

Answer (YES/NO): YES